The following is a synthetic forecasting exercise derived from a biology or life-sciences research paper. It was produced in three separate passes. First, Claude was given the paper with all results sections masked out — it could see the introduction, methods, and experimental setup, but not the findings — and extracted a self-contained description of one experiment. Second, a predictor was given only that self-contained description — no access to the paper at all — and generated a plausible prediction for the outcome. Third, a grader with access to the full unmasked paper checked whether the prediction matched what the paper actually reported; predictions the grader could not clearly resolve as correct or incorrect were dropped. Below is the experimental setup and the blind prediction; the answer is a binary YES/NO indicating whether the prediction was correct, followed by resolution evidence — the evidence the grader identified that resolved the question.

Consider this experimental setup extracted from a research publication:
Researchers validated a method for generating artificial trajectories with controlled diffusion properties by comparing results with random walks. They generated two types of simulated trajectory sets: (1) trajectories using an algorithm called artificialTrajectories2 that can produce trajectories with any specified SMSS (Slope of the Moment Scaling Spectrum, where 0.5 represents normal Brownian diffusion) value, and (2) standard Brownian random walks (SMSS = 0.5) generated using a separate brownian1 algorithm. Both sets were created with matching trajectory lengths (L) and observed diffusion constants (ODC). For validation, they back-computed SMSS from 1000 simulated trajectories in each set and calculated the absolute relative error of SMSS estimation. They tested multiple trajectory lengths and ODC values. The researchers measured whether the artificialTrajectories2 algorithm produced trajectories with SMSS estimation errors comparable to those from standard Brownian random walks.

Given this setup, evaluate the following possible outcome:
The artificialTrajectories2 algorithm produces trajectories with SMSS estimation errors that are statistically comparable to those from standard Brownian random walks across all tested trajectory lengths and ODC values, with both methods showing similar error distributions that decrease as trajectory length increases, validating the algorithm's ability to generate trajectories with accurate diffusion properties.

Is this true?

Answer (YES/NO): YES